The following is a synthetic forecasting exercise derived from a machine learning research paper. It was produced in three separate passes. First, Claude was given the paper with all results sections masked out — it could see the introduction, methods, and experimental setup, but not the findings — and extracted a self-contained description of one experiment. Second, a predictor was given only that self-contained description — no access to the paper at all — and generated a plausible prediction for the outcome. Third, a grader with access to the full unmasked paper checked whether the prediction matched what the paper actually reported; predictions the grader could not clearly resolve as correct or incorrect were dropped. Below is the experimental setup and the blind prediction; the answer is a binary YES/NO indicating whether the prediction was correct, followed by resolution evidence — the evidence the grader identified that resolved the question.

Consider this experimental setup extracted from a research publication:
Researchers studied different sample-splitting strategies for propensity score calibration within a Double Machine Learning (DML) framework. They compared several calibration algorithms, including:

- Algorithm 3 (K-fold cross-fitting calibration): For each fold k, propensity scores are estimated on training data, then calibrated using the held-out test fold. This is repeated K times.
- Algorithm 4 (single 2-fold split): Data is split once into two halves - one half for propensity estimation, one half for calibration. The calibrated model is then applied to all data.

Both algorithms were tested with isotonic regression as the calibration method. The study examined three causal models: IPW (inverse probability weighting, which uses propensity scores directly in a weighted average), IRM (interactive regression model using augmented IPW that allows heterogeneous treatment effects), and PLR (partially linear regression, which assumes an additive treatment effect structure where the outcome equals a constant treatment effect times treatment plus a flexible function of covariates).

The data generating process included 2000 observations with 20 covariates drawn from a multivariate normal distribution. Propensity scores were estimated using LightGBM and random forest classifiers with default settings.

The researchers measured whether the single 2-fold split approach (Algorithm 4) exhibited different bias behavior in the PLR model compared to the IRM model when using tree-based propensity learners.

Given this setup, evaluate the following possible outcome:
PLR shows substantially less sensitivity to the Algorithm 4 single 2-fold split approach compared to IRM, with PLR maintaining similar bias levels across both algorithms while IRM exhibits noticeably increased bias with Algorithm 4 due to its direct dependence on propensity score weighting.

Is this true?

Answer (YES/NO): NO